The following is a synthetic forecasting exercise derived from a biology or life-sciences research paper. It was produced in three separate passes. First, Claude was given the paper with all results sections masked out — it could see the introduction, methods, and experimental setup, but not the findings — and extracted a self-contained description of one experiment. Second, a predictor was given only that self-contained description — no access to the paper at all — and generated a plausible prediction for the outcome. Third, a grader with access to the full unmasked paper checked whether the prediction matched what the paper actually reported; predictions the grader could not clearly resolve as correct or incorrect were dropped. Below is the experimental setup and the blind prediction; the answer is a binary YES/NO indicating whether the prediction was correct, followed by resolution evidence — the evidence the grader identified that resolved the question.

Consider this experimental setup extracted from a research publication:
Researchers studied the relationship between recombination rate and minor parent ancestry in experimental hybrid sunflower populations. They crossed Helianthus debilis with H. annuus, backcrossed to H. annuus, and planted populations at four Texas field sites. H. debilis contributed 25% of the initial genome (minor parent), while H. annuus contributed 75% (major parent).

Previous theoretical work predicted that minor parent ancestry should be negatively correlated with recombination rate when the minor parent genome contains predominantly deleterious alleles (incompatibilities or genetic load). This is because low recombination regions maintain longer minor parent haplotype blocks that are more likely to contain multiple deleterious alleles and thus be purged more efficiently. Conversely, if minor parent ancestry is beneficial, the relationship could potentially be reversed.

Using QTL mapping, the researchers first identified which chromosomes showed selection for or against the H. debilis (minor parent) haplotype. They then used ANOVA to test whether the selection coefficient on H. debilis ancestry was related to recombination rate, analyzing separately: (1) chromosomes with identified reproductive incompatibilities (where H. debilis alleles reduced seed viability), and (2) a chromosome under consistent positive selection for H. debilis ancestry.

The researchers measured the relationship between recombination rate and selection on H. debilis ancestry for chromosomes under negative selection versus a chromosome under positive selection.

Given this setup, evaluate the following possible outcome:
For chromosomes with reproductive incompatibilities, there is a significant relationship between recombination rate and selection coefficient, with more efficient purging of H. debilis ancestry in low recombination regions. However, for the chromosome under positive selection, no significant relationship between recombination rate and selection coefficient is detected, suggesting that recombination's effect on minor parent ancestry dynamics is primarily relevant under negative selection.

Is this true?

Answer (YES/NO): NO